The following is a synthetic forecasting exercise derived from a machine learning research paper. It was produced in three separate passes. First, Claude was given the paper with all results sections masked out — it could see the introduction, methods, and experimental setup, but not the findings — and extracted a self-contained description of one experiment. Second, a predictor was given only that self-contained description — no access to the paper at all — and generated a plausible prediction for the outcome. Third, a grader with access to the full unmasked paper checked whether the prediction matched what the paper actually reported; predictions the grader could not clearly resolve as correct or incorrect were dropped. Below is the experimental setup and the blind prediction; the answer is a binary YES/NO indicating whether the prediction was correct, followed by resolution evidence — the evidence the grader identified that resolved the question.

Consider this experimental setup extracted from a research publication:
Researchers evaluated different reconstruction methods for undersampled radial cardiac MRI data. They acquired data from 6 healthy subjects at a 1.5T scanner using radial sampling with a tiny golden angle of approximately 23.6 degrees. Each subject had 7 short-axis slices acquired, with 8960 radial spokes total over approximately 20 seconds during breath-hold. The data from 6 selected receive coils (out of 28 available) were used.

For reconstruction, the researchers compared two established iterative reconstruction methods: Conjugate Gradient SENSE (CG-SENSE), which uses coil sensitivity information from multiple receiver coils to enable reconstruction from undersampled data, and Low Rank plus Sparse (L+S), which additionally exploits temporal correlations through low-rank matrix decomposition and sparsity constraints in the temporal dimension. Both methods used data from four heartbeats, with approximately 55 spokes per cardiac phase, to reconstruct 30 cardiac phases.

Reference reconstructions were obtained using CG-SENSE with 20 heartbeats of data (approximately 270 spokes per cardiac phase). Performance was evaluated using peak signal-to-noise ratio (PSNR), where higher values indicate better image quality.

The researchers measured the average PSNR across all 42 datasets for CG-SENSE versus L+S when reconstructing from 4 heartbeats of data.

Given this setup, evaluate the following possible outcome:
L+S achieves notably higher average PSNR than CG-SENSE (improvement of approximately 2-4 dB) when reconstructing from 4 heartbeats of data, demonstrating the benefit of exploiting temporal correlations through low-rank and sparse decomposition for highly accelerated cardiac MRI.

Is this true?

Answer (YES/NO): NO